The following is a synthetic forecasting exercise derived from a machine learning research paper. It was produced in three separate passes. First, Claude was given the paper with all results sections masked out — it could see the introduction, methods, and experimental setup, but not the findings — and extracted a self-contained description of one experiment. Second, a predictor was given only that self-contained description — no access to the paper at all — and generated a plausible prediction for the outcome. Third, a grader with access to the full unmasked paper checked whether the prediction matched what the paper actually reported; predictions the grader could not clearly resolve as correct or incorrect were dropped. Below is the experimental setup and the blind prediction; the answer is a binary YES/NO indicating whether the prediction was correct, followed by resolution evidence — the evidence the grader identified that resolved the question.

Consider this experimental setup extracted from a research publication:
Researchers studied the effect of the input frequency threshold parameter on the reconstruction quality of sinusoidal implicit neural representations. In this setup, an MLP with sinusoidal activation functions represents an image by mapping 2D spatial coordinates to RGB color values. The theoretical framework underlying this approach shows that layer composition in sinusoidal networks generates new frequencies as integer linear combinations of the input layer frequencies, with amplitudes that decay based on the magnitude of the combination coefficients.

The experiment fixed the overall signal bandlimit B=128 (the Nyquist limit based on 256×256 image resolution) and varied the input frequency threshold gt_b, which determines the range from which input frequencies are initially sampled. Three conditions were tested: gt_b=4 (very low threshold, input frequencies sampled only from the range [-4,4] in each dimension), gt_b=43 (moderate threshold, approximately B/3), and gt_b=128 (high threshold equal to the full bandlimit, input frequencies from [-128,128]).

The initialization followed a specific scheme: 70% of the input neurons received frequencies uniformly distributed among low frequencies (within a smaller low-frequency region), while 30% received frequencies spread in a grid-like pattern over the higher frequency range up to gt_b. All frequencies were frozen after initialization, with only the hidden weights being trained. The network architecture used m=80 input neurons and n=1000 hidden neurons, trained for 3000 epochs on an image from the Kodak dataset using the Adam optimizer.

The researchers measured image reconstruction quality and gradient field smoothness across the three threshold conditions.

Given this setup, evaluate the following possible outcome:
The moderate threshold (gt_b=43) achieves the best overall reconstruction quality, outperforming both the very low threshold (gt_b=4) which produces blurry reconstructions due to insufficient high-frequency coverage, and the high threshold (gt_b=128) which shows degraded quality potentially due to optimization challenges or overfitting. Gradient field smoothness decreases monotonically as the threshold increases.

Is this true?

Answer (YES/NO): NO